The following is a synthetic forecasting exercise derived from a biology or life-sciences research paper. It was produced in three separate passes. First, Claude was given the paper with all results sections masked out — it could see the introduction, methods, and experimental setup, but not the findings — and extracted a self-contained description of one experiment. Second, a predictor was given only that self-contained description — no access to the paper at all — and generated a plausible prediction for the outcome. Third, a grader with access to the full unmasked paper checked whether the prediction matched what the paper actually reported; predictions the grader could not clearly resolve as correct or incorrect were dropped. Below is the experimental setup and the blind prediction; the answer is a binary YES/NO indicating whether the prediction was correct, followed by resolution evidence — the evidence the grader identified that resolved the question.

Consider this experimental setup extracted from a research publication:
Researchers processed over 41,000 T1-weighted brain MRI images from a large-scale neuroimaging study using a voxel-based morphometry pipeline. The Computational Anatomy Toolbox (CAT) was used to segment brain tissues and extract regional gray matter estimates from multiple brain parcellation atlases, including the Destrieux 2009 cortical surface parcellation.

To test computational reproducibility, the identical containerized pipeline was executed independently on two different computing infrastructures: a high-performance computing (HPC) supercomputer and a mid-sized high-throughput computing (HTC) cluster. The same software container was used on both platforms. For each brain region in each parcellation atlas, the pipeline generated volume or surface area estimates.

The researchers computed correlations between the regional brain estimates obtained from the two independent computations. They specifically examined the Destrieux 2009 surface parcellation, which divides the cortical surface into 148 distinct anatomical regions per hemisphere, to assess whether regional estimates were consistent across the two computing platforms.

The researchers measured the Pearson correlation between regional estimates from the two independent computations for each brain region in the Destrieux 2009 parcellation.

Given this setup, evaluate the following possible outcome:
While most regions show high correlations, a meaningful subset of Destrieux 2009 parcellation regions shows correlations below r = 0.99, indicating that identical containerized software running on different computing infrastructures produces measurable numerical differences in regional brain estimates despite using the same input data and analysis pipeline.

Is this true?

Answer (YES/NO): NO